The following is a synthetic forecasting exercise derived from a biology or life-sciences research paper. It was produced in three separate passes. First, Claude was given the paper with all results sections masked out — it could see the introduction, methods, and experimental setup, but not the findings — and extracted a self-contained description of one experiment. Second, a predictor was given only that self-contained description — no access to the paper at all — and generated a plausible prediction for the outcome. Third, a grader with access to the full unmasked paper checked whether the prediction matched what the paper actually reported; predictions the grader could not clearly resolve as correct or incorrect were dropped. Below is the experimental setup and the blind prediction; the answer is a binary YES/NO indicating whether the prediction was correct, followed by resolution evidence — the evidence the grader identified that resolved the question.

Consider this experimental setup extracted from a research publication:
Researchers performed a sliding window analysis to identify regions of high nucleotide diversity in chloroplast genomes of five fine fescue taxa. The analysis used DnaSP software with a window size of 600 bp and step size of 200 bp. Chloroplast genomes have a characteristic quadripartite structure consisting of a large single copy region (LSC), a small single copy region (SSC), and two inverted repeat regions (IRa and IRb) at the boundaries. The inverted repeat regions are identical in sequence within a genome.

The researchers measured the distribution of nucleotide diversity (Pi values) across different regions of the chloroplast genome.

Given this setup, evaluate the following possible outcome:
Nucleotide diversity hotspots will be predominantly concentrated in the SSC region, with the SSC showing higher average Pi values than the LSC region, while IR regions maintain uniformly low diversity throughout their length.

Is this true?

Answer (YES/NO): NO